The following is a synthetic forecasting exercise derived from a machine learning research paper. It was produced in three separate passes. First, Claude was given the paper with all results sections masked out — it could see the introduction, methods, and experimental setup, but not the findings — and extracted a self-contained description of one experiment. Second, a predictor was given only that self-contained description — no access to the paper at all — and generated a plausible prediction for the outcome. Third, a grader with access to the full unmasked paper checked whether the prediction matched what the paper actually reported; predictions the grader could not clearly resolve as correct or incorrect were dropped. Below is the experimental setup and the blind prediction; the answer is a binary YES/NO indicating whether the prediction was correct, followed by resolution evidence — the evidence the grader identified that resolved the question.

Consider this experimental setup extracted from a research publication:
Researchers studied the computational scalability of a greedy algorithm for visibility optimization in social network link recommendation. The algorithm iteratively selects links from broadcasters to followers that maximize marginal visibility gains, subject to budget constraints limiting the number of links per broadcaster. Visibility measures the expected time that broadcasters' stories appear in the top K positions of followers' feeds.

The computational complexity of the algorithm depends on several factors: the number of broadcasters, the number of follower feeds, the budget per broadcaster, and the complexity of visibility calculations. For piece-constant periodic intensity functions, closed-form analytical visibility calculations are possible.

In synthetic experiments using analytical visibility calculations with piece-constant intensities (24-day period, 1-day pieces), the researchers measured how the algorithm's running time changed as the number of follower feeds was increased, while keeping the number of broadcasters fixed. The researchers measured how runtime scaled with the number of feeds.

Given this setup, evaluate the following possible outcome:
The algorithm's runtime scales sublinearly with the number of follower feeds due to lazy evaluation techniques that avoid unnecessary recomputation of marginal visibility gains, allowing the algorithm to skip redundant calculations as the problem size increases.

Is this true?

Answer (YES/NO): NO